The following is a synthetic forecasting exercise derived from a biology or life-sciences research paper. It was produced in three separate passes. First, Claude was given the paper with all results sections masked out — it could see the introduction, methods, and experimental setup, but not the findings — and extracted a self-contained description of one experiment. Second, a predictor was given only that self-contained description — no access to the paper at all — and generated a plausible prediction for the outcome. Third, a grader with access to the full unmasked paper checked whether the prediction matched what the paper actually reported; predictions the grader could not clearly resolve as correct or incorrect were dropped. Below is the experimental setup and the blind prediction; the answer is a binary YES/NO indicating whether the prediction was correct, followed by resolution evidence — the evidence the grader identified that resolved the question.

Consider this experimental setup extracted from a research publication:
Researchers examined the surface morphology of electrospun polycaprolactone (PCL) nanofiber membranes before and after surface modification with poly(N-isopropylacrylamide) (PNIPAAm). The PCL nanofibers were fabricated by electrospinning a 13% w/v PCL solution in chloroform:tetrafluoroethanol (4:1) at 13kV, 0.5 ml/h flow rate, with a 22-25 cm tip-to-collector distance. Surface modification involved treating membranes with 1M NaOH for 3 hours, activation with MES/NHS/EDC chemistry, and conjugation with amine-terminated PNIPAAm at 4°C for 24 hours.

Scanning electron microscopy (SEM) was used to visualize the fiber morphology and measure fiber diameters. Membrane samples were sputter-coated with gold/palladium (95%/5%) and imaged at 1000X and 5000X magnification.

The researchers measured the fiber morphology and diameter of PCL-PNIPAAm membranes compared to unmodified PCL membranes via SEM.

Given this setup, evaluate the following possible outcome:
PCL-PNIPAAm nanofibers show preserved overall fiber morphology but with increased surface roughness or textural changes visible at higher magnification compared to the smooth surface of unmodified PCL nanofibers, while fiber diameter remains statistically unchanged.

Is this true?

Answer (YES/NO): NO